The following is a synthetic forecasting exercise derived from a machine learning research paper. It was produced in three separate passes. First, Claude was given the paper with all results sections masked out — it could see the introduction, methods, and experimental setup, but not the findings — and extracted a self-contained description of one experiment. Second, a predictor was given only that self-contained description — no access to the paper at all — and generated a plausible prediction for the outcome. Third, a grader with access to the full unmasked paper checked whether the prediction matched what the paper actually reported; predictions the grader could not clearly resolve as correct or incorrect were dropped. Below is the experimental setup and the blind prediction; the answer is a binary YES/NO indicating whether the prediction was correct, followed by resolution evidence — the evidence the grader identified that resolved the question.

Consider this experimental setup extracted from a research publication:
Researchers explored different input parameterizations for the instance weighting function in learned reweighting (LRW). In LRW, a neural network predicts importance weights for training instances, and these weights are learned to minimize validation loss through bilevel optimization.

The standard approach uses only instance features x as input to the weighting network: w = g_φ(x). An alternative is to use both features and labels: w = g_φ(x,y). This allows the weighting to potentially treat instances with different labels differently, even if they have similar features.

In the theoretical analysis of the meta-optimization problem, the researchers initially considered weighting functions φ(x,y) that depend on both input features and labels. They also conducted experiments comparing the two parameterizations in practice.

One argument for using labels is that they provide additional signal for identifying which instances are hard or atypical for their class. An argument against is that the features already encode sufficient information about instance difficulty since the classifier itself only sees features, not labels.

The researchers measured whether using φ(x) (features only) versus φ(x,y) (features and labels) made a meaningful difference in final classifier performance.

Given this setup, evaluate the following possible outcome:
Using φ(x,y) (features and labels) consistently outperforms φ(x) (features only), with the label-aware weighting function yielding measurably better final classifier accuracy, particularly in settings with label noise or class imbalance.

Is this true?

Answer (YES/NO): NO